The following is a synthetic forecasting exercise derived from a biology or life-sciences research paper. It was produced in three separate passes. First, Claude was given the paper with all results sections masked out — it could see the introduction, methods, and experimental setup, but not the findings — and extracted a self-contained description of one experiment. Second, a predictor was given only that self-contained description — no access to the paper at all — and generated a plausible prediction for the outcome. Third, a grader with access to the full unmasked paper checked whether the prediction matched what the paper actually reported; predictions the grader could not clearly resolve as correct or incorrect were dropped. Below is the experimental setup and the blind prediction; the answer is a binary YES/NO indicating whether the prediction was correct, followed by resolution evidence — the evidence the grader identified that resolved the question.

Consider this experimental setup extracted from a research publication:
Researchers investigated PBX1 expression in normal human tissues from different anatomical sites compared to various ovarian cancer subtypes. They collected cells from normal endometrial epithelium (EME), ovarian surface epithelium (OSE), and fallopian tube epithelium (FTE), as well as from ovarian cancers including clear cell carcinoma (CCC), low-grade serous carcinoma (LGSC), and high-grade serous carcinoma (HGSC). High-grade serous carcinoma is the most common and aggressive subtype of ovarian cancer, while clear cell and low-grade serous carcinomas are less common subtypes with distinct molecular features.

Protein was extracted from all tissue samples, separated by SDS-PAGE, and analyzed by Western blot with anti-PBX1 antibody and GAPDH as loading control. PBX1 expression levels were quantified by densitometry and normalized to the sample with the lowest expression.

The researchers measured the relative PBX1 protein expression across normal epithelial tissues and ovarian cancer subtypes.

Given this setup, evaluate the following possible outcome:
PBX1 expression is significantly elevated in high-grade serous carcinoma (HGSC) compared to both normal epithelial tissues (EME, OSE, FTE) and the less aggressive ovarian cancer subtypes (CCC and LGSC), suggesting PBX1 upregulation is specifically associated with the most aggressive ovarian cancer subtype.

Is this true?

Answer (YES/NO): NO